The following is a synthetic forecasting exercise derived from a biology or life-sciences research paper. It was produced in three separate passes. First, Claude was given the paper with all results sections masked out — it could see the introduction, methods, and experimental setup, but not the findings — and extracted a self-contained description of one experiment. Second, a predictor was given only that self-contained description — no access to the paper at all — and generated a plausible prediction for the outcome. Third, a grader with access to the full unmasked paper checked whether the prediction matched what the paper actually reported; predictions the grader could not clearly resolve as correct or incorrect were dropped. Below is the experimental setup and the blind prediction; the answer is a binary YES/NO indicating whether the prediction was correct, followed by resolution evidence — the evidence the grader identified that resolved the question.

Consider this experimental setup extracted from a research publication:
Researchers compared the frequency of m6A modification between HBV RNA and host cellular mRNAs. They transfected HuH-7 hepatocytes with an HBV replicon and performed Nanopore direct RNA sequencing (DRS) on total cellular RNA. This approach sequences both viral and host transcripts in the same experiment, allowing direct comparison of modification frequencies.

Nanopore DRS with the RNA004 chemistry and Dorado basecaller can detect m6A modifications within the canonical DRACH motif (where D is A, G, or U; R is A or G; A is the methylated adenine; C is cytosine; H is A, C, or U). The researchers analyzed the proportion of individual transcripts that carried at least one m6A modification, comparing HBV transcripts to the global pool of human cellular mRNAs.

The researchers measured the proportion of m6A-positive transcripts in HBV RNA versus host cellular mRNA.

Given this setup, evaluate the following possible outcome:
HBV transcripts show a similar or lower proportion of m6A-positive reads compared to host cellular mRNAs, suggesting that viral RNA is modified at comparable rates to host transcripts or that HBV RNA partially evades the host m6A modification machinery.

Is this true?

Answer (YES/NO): NO